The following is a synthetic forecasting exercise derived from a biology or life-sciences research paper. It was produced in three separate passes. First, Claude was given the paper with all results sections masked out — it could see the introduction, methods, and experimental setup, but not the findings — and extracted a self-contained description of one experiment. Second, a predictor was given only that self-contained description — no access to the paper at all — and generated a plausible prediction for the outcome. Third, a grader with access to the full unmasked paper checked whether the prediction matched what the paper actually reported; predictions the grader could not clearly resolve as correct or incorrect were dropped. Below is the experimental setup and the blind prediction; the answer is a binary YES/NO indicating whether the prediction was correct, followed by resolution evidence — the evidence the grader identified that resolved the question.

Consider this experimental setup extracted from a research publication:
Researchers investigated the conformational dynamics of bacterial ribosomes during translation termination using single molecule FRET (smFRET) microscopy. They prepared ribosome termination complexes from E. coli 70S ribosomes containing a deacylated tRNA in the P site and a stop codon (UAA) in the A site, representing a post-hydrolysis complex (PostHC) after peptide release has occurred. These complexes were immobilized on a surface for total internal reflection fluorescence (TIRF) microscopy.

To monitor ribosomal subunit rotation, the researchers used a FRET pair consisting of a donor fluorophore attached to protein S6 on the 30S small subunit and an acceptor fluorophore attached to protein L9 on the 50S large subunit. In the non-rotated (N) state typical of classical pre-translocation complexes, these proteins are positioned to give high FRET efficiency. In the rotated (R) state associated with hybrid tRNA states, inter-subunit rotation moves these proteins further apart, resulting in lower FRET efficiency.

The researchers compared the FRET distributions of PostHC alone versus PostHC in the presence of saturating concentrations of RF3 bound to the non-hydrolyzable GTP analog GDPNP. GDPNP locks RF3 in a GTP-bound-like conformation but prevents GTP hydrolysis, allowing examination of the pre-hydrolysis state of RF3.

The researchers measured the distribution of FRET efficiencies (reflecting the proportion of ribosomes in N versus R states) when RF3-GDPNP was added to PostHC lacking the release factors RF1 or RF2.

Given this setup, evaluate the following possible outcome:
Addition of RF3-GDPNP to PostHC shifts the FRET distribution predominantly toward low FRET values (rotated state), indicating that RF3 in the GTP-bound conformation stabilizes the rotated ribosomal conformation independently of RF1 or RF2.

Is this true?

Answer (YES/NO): YES